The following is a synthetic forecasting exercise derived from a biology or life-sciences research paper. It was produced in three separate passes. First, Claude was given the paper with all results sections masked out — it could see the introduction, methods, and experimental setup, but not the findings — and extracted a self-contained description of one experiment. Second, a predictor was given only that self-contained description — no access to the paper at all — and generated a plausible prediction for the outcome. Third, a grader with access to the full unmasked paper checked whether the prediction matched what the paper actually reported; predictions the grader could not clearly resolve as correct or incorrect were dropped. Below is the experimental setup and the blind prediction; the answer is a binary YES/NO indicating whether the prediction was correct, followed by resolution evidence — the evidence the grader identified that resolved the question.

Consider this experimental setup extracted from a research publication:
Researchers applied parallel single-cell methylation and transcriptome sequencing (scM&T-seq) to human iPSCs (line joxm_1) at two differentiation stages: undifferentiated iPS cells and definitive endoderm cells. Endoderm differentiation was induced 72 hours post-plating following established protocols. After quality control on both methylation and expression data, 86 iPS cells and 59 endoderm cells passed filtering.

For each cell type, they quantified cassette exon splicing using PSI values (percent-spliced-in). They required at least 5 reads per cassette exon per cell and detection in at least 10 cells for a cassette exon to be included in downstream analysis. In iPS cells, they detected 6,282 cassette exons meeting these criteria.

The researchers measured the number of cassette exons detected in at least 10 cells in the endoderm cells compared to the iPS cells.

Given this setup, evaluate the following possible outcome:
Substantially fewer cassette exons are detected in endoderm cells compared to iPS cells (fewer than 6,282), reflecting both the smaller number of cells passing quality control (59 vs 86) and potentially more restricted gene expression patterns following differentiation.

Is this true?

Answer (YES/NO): YES